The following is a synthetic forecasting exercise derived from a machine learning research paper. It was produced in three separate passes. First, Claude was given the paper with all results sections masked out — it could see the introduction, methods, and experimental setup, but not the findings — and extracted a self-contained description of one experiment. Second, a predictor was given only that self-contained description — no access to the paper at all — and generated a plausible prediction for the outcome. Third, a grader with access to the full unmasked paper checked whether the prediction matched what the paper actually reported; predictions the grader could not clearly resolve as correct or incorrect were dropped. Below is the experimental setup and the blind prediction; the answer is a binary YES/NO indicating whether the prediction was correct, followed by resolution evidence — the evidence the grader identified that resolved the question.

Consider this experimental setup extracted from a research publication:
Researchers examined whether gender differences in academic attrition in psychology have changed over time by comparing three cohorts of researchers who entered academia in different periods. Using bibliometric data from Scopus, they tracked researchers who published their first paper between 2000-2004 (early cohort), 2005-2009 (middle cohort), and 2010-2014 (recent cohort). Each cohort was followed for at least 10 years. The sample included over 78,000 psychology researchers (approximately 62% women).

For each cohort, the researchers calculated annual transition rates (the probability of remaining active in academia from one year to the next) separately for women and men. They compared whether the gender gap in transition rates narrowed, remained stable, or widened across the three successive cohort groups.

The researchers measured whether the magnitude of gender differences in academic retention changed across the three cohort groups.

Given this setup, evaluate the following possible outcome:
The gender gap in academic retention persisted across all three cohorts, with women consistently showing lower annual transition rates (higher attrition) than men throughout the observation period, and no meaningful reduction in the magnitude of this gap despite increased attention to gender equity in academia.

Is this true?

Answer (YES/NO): YES